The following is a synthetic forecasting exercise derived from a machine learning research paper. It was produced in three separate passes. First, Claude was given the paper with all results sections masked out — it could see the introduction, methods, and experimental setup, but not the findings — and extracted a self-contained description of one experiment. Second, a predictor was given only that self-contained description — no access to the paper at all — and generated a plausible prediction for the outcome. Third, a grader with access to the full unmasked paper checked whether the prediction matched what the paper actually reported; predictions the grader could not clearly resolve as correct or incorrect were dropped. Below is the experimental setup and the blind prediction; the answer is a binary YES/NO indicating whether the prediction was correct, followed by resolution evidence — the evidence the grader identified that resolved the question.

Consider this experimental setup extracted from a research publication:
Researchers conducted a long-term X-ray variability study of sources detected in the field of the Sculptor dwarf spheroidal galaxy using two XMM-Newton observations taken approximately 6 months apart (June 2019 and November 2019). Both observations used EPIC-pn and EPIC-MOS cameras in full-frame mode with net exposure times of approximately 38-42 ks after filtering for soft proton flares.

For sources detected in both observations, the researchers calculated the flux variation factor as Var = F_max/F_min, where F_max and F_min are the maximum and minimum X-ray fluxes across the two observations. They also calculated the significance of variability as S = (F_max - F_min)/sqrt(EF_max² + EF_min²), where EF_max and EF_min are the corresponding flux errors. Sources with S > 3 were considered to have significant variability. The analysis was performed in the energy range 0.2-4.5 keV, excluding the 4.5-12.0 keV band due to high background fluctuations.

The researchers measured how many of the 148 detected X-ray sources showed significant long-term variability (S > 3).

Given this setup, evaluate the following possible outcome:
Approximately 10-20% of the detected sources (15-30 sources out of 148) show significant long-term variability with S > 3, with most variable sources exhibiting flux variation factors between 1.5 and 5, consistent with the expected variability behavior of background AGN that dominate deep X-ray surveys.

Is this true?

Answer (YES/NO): NO